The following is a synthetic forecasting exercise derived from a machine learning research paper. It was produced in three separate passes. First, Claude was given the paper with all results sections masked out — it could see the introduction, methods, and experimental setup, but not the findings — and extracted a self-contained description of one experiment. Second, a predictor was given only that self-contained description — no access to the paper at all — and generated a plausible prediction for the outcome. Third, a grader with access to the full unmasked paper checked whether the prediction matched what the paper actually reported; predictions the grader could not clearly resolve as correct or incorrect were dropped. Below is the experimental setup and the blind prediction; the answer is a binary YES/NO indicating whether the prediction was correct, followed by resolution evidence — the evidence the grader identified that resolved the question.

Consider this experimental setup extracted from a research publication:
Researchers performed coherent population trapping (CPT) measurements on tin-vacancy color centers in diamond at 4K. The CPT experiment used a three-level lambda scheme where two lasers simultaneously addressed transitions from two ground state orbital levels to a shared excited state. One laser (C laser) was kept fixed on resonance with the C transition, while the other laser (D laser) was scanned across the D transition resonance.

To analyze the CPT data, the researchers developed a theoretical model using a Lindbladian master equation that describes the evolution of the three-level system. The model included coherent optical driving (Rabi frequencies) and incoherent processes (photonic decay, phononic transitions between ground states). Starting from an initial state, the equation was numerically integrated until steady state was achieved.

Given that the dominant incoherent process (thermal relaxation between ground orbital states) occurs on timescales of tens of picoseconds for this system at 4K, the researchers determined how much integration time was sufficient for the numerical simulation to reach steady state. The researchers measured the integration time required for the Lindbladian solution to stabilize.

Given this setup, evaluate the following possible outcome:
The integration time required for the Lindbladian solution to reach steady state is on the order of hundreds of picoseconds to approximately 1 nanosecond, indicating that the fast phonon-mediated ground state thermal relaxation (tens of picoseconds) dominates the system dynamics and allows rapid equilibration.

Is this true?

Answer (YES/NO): NO